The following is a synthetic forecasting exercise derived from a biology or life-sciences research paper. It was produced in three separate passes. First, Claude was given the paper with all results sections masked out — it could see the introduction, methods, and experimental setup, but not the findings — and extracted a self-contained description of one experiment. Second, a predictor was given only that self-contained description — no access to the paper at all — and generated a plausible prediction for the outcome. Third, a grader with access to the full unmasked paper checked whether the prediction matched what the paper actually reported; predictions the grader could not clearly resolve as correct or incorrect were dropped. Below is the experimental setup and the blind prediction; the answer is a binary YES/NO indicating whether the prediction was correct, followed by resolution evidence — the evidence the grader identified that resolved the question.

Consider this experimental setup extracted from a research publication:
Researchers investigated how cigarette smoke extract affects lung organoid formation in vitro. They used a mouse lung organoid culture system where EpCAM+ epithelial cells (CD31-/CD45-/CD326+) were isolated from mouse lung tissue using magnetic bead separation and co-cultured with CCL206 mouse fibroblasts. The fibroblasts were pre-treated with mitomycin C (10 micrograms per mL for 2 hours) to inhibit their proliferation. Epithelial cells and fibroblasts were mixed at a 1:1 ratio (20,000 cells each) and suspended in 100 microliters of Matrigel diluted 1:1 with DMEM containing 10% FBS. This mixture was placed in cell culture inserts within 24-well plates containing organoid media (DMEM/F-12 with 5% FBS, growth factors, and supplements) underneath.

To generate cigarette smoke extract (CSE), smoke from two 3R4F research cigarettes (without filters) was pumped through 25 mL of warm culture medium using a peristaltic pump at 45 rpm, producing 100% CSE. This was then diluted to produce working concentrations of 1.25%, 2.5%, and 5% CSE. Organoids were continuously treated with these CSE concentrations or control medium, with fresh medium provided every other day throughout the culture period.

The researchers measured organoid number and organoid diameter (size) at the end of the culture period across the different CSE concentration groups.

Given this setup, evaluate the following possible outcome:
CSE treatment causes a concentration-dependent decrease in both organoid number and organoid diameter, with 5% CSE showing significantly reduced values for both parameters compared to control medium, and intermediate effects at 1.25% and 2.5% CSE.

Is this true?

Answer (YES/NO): YES